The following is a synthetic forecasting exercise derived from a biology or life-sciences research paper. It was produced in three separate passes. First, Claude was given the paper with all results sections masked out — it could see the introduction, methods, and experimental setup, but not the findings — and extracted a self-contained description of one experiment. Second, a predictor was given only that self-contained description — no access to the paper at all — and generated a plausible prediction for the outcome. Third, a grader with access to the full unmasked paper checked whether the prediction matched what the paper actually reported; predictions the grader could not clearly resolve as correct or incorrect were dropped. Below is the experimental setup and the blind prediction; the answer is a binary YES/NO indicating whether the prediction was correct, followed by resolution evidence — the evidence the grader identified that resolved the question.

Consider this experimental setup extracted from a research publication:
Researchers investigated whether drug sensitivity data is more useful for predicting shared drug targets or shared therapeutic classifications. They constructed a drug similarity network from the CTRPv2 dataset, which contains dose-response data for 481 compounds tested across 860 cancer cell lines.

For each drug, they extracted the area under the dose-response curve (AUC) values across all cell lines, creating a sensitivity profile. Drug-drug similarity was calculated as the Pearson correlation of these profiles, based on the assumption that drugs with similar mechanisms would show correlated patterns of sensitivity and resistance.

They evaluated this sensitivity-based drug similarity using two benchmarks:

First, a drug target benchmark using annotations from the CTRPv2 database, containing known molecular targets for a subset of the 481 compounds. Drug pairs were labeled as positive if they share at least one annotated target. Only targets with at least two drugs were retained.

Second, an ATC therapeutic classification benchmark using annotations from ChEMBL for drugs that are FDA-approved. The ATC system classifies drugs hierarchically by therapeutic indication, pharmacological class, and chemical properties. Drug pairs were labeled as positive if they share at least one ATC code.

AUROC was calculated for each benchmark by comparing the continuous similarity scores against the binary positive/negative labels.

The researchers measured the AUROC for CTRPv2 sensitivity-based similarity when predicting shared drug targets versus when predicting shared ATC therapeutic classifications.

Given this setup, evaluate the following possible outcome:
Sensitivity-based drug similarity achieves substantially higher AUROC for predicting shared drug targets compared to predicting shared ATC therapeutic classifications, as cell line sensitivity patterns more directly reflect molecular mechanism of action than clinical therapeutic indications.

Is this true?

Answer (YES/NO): YES